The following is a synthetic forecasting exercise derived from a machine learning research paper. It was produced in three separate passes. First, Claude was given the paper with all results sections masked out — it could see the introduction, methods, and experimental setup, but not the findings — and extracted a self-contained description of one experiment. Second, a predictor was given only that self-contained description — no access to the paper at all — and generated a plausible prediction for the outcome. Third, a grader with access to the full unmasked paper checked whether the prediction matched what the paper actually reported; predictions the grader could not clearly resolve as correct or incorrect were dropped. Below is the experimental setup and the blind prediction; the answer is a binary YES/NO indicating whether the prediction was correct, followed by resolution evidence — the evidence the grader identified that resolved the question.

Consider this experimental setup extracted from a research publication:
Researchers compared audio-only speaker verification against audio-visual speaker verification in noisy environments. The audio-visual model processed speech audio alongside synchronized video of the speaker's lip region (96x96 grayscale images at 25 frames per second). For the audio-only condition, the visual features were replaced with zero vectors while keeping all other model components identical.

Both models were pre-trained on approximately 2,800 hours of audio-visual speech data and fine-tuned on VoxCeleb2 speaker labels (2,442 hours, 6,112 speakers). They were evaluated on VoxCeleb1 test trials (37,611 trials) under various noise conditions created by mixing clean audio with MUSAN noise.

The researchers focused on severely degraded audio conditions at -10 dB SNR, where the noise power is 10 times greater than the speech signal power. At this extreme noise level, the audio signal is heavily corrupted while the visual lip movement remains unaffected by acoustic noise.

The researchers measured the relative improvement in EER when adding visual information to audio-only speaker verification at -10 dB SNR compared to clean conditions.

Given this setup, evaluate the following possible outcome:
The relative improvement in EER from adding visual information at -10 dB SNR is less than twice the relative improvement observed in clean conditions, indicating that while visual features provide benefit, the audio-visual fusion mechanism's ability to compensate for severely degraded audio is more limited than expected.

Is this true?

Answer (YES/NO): NO